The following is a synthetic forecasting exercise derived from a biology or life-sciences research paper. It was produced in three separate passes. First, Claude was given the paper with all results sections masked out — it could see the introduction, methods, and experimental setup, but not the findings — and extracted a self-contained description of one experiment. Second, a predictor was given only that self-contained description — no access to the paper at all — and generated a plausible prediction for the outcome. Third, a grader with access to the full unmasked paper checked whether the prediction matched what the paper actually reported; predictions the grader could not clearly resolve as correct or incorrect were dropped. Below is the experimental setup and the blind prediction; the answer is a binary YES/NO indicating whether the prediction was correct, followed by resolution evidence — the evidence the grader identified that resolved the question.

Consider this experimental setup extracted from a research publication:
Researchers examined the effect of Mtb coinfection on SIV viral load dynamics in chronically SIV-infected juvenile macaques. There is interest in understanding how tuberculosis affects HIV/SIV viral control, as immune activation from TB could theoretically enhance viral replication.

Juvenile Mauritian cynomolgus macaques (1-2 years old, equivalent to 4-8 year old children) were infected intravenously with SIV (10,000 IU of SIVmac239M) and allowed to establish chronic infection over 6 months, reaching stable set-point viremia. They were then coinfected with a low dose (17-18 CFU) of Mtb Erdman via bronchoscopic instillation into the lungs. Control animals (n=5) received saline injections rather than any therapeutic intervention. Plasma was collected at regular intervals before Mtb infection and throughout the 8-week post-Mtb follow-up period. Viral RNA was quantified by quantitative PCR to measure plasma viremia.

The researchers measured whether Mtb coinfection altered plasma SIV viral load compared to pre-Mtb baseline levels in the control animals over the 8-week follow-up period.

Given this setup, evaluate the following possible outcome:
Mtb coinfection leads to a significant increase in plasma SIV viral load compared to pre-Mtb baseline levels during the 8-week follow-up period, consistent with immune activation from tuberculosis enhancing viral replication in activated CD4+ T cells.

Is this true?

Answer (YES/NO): NO